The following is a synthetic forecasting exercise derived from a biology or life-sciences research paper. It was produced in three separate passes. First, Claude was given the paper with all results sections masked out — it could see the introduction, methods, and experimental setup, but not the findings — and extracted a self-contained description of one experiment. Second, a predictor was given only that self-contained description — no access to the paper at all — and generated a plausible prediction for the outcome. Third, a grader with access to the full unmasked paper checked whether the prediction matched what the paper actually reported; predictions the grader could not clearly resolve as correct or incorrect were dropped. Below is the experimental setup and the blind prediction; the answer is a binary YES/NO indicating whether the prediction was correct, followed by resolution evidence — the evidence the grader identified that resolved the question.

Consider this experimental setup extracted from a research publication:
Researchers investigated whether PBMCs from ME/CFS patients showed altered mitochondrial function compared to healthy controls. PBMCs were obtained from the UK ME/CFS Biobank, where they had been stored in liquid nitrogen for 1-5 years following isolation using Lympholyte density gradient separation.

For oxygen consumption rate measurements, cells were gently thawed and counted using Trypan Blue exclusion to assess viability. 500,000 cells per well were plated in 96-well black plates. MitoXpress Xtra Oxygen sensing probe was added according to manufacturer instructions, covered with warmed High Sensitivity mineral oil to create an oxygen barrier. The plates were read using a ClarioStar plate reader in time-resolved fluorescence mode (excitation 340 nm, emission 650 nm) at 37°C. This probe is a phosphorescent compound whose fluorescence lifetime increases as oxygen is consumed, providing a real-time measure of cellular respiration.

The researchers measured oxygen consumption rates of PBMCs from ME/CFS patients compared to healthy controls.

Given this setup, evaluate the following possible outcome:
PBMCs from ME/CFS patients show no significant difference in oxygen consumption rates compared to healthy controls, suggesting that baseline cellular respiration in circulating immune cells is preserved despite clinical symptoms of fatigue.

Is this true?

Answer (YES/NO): YES